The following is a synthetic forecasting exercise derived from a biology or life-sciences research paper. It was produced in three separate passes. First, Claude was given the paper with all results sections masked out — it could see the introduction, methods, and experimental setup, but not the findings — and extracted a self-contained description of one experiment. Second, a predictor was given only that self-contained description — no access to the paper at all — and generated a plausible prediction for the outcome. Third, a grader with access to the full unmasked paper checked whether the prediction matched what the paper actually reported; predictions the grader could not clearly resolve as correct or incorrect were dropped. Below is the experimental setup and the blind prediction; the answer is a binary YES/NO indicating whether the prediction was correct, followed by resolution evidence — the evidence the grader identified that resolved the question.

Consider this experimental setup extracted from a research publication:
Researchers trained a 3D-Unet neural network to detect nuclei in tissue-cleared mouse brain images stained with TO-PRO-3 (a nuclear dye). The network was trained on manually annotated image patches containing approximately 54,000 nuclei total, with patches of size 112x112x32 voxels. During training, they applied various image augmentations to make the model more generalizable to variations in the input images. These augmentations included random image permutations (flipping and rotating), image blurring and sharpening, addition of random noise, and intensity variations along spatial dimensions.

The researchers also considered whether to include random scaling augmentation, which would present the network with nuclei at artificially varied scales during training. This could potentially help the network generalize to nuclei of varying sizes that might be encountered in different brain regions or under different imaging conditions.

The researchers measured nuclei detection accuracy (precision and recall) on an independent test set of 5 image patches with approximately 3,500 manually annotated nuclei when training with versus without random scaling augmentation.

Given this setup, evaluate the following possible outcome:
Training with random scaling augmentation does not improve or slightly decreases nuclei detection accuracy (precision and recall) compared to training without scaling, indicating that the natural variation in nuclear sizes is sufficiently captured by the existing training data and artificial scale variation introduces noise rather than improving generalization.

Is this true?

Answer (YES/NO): YES